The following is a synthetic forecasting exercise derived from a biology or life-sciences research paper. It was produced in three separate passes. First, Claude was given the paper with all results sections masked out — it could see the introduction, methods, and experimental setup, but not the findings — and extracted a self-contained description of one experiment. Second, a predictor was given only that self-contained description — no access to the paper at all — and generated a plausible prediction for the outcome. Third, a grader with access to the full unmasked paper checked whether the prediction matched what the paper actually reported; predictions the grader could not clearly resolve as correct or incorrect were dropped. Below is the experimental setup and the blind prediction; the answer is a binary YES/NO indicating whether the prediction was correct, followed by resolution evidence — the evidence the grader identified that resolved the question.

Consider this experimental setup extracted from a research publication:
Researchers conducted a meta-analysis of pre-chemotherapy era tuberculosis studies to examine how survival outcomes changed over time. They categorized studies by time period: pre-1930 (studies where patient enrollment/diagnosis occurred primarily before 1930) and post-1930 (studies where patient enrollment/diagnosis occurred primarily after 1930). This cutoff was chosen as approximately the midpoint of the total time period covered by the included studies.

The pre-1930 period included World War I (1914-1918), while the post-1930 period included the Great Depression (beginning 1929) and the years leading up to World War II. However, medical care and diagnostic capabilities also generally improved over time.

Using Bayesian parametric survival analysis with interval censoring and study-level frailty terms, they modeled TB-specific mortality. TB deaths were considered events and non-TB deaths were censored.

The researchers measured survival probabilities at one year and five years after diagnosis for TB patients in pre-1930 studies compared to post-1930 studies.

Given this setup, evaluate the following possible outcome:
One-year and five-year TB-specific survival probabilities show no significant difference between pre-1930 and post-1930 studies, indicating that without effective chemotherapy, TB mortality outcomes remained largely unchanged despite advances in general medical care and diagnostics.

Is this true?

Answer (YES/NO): YES